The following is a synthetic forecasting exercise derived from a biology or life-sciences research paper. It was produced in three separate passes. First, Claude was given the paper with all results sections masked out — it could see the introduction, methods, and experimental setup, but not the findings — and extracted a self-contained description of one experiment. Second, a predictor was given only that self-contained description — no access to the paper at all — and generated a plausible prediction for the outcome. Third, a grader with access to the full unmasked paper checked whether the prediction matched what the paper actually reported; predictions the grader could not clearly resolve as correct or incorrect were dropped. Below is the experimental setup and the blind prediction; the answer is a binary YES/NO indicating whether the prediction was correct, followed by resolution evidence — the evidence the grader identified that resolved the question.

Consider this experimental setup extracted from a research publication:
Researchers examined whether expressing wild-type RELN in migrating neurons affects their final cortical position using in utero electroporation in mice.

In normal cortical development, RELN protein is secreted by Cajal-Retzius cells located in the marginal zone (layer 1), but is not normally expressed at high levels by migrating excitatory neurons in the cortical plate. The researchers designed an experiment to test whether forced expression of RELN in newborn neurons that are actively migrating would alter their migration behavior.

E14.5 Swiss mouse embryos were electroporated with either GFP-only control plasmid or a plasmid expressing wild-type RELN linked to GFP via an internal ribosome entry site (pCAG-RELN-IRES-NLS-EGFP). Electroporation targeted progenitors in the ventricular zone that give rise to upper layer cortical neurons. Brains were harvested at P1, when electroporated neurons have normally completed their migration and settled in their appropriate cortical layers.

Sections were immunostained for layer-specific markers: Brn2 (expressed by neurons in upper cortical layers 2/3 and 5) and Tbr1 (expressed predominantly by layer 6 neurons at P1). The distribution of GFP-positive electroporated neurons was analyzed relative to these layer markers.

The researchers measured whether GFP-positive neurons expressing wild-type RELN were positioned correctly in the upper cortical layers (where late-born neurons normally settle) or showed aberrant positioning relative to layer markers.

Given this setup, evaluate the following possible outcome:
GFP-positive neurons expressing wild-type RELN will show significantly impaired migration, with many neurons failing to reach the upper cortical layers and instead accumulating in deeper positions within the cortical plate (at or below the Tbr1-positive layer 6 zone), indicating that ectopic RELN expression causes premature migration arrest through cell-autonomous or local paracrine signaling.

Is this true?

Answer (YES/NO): NO